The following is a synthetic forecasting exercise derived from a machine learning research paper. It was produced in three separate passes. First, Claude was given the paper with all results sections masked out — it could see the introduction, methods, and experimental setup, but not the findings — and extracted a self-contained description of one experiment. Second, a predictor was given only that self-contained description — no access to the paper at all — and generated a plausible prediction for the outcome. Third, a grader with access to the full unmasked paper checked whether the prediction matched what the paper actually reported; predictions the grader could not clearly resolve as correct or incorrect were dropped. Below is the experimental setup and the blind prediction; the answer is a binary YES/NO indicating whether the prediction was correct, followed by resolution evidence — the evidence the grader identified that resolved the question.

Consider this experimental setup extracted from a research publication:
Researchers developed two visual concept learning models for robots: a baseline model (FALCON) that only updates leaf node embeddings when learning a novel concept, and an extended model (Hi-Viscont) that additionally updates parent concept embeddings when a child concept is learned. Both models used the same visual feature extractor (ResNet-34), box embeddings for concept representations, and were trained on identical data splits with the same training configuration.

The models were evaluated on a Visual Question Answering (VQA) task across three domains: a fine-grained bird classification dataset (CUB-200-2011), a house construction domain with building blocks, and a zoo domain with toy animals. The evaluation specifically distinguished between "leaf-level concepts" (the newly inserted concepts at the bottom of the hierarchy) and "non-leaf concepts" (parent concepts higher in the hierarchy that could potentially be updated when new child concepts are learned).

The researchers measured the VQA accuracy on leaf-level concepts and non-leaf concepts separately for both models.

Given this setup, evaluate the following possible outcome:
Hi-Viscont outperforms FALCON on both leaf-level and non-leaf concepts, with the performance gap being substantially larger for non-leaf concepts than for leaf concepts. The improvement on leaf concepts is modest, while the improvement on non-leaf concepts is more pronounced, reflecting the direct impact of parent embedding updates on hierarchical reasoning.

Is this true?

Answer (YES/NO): NO